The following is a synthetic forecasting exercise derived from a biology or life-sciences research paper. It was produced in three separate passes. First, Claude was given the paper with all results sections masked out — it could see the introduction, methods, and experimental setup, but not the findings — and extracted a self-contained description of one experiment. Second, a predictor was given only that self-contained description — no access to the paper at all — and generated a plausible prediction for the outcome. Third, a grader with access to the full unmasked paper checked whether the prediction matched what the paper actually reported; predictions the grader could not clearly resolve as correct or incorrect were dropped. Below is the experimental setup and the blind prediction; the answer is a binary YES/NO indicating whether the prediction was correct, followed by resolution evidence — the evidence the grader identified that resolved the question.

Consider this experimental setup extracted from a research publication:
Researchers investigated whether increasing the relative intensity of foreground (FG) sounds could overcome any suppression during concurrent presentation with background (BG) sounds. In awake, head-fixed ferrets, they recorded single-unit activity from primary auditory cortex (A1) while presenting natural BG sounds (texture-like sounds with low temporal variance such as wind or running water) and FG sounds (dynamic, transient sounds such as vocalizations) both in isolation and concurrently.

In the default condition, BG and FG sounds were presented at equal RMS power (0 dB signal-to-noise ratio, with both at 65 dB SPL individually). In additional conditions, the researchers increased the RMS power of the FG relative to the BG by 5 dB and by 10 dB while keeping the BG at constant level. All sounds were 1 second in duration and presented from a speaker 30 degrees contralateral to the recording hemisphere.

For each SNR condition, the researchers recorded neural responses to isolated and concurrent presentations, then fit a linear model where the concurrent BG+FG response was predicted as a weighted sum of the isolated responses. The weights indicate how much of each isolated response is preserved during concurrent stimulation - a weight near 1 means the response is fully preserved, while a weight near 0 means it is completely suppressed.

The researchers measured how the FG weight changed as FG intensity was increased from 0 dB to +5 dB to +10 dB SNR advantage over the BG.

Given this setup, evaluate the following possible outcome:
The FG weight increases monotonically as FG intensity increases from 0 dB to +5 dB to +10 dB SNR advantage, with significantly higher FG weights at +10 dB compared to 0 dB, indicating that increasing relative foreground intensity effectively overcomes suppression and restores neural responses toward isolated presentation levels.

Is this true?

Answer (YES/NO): YES